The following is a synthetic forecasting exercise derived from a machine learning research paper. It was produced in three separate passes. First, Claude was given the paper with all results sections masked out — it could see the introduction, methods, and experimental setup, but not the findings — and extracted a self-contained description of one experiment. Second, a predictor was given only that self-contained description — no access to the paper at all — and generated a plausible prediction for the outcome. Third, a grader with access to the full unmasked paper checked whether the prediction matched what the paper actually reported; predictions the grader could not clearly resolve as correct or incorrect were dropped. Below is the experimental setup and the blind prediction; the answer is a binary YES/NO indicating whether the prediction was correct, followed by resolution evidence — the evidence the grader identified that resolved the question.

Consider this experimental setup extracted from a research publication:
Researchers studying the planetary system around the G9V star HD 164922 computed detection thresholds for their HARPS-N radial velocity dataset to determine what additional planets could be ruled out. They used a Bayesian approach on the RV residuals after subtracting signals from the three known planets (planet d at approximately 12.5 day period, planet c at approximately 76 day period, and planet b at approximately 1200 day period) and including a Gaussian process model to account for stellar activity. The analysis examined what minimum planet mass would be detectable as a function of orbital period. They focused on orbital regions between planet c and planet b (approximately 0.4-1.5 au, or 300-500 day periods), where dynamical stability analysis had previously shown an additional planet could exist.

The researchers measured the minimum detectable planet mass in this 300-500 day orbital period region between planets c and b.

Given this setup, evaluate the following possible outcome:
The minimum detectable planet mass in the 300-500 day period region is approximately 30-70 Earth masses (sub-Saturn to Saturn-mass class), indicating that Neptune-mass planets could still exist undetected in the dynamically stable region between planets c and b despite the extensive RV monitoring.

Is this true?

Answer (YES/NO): NO